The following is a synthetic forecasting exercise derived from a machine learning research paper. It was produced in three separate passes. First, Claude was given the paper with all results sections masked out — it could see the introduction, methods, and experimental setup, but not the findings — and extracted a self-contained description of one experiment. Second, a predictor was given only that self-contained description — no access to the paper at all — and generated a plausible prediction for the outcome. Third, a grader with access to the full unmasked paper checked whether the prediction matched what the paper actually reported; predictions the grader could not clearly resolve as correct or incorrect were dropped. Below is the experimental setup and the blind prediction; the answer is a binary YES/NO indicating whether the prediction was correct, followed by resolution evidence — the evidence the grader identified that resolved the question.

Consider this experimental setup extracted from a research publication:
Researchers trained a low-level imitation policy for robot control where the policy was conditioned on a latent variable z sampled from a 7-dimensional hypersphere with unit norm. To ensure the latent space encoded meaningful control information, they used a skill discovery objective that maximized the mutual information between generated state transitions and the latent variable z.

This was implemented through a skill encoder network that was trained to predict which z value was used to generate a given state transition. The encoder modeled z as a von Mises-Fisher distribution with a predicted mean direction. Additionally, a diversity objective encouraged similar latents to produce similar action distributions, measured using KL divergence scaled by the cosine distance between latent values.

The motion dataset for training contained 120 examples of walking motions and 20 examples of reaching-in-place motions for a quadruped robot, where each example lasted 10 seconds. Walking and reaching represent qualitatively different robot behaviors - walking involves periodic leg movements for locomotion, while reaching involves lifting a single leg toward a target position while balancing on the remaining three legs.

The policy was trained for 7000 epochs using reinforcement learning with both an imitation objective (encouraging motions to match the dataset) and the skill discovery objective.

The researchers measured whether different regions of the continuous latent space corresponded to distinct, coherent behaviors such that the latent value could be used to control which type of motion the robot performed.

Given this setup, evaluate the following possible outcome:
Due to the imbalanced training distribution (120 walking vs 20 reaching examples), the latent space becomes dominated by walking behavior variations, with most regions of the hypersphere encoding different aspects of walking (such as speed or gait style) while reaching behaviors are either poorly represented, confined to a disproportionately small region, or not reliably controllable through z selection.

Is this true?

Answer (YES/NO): NO